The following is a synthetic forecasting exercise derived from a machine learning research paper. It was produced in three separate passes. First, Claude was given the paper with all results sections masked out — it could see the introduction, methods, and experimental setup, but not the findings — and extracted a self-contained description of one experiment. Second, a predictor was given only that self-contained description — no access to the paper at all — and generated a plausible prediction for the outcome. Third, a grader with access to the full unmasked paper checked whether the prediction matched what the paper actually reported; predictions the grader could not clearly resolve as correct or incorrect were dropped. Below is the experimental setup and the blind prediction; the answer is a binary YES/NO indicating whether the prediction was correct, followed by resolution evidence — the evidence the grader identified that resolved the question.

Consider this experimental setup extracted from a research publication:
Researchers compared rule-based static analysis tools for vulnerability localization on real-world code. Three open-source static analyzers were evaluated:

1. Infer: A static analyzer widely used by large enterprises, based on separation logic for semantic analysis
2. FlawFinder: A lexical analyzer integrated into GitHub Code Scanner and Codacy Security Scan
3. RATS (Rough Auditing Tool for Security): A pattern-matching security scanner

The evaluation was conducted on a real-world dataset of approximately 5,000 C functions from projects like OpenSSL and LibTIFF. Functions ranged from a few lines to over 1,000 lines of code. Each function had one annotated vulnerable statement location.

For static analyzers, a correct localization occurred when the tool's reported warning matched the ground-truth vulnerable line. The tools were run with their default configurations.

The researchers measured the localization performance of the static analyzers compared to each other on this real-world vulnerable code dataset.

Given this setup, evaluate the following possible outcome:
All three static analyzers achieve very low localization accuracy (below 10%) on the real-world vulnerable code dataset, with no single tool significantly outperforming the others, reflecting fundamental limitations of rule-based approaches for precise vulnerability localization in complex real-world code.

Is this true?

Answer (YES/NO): NO